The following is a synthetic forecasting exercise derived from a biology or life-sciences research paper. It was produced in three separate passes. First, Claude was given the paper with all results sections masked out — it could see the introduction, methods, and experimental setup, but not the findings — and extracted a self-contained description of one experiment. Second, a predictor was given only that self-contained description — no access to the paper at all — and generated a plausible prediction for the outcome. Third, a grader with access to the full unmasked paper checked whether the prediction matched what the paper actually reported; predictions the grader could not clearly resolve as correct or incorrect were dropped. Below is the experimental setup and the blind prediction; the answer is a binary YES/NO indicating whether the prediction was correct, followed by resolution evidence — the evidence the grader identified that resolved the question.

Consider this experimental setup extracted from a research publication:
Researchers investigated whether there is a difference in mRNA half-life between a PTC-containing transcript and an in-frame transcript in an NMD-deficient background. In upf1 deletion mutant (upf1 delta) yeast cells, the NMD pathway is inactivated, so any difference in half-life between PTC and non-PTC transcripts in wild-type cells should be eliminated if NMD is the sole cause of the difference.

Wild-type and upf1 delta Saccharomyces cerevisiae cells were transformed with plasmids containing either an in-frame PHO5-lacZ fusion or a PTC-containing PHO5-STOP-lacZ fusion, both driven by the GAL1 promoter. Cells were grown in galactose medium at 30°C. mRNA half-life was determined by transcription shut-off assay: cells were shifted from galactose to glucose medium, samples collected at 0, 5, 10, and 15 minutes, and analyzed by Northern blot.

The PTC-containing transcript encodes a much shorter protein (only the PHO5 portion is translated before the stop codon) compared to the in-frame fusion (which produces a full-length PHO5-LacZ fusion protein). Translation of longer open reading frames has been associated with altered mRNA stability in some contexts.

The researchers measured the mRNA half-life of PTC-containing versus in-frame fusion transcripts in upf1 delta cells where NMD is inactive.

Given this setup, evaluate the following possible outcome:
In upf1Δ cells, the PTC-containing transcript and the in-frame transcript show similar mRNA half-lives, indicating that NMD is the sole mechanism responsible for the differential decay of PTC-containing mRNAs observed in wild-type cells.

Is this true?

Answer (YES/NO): NO